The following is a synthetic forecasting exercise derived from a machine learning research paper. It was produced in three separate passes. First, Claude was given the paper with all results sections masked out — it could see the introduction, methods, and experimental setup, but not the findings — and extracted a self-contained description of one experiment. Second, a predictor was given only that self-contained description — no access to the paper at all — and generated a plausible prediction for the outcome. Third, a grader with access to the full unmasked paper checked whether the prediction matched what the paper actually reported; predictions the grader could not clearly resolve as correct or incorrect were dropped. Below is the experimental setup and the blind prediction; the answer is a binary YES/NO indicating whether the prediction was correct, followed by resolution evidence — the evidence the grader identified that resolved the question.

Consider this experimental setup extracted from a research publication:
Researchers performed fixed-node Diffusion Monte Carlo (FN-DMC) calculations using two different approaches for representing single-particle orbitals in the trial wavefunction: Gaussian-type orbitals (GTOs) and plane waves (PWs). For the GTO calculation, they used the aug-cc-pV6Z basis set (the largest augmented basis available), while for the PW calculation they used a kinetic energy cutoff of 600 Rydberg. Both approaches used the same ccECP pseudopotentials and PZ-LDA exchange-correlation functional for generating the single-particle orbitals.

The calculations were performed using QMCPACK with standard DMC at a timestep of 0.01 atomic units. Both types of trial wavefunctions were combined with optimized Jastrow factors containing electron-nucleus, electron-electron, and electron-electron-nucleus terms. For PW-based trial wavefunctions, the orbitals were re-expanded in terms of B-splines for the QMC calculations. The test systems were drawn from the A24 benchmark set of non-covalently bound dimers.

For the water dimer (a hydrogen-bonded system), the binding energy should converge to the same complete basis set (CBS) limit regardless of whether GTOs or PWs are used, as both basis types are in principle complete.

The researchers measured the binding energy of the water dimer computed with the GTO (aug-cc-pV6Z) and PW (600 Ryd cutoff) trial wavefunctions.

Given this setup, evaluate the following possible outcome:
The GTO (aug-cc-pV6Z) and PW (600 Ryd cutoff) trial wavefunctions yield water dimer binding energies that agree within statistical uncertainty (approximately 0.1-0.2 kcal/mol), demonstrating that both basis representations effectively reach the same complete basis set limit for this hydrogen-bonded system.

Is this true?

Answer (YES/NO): YES